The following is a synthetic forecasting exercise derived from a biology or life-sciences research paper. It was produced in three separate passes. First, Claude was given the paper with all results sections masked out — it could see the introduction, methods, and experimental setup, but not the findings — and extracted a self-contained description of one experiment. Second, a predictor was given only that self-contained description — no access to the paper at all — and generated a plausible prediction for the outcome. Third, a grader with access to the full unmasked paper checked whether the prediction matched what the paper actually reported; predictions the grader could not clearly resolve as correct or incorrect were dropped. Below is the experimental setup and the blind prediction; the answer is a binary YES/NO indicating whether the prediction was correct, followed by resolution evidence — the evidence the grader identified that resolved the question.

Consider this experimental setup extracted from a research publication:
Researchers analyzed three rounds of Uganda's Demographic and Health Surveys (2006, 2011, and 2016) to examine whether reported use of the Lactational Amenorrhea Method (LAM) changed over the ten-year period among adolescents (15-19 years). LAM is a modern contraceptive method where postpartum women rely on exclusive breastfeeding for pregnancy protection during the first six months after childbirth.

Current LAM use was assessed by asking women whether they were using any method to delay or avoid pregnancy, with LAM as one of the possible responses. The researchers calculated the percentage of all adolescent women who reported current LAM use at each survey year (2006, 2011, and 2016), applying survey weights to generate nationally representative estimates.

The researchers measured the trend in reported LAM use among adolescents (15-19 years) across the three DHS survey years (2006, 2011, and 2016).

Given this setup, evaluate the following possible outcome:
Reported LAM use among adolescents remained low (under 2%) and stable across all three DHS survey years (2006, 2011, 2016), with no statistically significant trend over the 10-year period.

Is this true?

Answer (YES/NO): NO